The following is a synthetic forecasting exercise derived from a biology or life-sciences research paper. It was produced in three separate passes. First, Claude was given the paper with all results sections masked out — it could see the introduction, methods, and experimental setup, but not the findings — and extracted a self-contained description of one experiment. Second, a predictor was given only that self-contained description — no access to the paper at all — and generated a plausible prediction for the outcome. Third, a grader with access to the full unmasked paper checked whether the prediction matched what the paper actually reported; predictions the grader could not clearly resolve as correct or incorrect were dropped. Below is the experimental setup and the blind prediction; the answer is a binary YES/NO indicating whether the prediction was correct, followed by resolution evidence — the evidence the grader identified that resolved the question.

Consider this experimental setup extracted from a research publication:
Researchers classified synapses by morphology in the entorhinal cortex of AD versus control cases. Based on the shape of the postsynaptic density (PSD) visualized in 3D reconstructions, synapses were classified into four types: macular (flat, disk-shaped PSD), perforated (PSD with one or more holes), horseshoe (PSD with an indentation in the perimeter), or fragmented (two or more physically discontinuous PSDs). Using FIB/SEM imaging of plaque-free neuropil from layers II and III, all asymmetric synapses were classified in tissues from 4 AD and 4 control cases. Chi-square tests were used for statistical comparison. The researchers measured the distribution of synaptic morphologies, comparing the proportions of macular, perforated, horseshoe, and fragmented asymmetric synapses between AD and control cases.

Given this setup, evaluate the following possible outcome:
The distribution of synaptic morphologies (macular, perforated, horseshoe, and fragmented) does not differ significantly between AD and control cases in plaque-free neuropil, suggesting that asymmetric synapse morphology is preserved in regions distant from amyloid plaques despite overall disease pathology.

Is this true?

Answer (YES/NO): NO